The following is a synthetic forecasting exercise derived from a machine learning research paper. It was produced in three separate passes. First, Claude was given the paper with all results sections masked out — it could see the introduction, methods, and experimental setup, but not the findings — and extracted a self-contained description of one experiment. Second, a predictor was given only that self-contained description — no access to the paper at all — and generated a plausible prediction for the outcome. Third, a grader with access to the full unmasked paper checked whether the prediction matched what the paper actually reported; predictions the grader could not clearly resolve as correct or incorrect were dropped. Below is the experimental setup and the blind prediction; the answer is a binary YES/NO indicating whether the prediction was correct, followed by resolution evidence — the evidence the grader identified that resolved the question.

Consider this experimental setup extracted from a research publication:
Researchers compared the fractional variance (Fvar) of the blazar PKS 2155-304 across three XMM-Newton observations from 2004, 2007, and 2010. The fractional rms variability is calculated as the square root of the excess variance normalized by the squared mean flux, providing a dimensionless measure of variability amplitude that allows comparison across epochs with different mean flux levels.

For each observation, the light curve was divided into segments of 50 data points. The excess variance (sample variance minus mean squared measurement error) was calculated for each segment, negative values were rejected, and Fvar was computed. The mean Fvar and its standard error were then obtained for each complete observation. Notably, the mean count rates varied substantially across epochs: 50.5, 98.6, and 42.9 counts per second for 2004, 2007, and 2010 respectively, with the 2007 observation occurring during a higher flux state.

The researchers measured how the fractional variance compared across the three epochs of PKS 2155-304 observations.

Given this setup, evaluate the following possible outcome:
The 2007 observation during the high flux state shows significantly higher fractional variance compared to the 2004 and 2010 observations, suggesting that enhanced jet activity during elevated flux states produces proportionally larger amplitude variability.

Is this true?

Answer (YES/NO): YES